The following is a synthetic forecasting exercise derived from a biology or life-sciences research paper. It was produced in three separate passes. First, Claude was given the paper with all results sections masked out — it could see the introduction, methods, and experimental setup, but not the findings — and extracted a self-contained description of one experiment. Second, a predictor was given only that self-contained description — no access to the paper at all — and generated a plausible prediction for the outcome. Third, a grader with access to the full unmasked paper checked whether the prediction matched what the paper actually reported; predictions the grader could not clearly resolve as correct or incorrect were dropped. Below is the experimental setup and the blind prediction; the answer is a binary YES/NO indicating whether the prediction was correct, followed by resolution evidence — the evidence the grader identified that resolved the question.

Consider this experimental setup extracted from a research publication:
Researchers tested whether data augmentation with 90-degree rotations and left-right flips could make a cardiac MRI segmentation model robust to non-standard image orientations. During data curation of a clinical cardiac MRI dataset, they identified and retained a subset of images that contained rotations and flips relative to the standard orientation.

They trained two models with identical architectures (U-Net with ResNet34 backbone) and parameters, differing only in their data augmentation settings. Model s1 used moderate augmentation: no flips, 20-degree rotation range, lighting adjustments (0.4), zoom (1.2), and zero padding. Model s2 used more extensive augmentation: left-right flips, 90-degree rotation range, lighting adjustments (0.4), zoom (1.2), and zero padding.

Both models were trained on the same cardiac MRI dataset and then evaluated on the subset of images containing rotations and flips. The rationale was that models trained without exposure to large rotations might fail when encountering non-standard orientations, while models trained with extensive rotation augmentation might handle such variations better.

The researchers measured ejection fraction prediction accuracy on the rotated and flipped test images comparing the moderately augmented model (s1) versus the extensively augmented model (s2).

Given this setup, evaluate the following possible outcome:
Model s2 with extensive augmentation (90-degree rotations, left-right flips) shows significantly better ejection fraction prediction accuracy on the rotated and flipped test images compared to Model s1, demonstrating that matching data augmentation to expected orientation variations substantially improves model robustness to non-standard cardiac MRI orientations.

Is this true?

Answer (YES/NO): YES